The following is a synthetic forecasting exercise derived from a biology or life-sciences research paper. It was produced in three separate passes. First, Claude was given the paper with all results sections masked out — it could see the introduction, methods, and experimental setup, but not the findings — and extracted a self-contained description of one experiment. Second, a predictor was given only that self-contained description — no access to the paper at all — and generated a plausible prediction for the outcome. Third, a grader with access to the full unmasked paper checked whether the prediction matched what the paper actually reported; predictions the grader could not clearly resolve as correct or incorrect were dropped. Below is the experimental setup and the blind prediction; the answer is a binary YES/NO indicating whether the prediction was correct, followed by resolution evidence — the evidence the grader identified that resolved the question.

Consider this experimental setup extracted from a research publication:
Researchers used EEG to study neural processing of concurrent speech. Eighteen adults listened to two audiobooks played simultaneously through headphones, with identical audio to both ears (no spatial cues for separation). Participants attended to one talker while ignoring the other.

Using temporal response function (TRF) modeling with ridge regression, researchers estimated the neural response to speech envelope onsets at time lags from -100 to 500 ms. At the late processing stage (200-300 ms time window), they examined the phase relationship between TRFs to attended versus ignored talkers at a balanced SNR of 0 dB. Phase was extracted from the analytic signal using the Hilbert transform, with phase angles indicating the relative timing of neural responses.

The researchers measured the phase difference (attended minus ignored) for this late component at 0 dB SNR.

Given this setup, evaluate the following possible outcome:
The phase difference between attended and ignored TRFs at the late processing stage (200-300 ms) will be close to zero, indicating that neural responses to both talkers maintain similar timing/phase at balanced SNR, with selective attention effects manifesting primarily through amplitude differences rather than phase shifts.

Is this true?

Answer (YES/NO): NO